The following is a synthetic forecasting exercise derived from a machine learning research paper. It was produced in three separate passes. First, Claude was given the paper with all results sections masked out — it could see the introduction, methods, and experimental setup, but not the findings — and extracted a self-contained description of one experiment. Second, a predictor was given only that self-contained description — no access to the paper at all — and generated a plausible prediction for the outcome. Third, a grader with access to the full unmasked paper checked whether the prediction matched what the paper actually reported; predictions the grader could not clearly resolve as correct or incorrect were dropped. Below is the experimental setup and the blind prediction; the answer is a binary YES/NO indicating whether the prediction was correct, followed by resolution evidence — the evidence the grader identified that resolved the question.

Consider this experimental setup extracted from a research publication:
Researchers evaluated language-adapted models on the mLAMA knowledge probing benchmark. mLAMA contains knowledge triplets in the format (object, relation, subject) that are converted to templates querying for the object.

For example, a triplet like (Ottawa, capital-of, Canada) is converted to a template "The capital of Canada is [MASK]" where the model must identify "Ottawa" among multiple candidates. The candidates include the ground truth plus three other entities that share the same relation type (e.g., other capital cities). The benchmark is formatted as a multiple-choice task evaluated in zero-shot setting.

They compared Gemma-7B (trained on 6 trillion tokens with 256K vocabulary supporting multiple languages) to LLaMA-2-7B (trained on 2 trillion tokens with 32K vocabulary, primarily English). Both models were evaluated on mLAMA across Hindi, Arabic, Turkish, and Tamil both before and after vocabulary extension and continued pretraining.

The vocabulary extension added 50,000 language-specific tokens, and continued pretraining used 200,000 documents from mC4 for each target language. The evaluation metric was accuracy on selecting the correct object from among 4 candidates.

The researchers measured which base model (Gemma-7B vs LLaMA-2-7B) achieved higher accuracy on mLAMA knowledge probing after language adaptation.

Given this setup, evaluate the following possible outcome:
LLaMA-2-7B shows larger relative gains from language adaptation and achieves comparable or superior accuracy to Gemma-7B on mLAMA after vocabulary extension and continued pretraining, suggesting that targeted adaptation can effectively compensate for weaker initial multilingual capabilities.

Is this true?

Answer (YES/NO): NO